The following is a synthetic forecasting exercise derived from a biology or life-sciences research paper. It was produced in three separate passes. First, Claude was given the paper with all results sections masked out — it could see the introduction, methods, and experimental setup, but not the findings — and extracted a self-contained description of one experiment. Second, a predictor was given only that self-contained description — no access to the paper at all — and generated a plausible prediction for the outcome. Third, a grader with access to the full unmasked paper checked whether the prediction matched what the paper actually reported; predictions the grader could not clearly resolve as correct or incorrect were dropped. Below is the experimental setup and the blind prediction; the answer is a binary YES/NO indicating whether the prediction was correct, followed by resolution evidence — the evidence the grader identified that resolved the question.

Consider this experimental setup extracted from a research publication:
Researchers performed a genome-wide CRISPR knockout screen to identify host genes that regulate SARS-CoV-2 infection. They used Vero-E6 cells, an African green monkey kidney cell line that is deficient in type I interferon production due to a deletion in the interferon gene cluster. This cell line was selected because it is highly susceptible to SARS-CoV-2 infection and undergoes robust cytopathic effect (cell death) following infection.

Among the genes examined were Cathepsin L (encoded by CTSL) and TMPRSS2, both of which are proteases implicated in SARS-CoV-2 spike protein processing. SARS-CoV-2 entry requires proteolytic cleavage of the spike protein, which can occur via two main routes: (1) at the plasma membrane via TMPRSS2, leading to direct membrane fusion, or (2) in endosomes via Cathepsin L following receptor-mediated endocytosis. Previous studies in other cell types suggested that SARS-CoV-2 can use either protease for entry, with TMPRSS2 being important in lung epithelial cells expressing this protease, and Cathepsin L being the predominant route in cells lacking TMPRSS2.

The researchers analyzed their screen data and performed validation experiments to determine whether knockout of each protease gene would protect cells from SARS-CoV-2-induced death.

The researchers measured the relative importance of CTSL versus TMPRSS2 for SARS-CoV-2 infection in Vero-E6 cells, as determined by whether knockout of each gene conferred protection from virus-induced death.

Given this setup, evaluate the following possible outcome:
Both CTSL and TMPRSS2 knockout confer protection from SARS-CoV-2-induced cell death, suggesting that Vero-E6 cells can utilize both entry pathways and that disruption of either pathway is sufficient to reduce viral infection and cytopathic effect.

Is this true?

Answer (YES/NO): NO